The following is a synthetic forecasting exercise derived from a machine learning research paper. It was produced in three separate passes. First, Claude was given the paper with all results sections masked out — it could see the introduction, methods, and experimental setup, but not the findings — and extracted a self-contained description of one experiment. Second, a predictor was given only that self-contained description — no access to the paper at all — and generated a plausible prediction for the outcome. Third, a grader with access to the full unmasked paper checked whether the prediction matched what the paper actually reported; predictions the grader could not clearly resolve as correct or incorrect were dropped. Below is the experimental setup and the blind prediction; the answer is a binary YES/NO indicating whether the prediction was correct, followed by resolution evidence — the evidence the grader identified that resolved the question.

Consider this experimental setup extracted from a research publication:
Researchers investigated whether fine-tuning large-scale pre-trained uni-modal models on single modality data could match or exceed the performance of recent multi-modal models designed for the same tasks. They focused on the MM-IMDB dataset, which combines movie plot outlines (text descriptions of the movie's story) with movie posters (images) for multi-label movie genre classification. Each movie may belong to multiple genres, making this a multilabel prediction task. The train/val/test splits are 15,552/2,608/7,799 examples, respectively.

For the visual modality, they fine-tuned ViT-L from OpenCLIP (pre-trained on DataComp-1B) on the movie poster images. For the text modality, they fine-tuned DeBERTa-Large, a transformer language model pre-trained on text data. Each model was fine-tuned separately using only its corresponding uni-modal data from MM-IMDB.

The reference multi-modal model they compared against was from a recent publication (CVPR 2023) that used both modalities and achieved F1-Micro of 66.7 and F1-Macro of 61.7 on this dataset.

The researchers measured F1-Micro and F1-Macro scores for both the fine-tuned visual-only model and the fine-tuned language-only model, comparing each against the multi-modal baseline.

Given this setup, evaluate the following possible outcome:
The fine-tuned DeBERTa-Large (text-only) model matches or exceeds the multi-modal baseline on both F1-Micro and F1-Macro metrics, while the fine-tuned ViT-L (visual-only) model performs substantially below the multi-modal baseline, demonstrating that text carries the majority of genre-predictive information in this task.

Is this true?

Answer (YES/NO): YES